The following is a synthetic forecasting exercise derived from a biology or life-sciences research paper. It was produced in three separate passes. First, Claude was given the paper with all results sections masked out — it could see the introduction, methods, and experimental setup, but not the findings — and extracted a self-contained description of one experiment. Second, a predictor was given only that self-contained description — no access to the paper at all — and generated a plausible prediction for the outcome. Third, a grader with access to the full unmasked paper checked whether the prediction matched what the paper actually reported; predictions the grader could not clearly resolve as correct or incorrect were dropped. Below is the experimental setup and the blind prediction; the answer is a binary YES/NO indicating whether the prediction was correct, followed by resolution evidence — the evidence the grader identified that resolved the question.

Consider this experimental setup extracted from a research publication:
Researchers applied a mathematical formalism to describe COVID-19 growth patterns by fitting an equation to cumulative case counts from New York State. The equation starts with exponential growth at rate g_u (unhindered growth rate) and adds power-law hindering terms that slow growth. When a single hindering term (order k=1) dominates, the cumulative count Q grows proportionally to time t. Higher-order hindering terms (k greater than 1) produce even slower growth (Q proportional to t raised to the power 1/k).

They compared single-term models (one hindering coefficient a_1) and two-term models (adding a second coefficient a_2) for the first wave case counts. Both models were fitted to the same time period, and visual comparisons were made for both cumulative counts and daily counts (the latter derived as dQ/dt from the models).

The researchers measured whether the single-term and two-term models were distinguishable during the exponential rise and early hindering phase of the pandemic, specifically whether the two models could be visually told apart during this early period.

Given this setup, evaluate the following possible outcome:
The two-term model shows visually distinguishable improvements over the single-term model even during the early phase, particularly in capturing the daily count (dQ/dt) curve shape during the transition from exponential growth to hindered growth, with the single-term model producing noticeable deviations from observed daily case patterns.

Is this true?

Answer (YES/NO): NO